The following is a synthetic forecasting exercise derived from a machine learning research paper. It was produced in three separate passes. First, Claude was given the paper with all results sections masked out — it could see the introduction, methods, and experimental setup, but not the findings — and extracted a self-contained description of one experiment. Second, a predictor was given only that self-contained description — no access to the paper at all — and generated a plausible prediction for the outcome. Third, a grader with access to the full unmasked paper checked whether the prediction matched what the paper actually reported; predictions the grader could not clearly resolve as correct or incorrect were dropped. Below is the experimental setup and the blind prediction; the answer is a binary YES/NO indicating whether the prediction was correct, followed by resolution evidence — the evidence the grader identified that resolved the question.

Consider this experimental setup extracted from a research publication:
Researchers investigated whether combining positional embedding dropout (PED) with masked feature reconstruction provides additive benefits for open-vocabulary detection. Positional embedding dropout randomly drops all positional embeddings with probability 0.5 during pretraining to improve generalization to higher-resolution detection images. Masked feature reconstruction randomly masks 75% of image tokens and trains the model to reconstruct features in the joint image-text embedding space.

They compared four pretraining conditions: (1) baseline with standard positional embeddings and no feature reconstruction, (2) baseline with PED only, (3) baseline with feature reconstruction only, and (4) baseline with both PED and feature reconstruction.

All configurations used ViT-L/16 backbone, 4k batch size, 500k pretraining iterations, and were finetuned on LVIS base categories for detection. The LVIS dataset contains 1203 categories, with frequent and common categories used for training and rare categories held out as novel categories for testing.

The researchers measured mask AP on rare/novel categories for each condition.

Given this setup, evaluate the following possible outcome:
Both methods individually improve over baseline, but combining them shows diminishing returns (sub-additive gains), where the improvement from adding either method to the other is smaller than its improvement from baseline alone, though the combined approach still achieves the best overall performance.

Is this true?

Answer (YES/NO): YES